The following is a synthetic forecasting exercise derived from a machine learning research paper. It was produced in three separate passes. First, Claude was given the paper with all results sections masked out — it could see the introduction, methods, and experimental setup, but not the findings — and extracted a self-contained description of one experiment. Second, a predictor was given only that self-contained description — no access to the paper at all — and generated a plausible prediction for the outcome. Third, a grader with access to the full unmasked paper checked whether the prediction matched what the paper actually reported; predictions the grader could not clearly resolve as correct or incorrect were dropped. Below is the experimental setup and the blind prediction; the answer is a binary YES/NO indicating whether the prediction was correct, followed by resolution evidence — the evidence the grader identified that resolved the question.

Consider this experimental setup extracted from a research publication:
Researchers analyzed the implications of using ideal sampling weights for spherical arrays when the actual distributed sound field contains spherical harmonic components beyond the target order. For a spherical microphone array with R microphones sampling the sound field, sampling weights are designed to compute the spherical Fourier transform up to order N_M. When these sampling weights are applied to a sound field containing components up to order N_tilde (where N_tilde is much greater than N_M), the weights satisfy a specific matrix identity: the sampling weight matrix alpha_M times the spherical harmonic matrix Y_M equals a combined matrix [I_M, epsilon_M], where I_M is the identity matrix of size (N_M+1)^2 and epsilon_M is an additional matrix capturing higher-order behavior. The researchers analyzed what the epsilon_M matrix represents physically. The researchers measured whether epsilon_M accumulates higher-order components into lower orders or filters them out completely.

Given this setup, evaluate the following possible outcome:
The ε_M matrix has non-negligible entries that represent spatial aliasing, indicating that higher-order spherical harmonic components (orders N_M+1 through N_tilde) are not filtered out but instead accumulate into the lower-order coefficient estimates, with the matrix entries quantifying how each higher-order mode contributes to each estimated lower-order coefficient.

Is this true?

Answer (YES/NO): YES